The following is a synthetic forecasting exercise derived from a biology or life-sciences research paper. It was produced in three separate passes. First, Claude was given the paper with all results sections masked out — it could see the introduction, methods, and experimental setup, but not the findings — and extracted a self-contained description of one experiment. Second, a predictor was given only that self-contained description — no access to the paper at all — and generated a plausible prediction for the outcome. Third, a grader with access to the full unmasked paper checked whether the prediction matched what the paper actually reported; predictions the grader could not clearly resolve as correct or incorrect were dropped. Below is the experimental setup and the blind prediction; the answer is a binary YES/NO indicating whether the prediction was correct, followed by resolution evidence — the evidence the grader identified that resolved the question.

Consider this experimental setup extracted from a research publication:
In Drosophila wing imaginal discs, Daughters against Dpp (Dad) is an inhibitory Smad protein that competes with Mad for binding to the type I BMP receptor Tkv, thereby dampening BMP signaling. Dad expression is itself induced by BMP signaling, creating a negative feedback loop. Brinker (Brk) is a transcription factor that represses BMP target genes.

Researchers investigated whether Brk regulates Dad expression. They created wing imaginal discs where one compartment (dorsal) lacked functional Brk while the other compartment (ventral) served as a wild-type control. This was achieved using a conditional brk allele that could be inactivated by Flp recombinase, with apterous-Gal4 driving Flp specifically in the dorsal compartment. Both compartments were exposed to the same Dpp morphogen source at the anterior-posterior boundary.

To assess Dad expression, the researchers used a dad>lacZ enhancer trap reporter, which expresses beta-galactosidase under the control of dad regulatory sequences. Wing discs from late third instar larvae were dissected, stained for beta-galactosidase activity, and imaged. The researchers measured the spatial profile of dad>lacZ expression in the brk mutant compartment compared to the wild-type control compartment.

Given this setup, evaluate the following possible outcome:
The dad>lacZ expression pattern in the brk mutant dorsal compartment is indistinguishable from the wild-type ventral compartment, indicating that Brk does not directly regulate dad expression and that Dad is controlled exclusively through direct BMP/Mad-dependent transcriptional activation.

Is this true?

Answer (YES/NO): NO